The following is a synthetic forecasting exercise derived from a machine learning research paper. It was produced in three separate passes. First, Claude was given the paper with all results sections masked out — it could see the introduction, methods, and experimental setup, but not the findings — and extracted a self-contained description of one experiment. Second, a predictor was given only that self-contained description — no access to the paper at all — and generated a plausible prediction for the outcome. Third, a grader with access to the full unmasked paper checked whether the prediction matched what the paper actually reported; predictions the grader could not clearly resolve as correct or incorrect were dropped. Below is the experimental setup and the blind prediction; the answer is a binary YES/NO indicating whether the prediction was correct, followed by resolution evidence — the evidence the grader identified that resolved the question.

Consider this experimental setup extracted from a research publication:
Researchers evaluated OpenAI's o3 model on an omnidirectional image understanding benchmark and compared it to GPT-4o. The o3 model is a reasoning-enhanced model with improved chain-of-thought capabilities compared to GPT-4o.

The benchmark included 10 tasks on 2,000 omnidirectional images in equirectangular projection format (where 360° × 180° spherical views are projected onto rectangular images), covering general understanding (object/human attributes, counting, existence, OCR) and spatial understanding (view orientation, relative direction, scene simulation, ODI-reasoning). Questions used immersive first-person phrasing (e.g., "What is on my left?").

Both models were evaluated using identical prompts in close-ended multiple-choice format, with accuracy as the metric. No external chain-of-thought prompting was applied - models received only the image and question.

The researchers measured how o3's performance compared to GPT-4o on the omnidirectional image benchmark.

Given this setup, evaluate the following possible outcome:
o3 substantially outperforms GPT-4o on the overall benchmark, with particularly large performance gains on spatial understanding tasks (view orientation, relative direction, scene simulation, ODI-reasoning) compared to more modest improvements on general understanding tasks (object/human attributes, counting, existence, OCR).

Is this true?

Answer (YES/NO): NO